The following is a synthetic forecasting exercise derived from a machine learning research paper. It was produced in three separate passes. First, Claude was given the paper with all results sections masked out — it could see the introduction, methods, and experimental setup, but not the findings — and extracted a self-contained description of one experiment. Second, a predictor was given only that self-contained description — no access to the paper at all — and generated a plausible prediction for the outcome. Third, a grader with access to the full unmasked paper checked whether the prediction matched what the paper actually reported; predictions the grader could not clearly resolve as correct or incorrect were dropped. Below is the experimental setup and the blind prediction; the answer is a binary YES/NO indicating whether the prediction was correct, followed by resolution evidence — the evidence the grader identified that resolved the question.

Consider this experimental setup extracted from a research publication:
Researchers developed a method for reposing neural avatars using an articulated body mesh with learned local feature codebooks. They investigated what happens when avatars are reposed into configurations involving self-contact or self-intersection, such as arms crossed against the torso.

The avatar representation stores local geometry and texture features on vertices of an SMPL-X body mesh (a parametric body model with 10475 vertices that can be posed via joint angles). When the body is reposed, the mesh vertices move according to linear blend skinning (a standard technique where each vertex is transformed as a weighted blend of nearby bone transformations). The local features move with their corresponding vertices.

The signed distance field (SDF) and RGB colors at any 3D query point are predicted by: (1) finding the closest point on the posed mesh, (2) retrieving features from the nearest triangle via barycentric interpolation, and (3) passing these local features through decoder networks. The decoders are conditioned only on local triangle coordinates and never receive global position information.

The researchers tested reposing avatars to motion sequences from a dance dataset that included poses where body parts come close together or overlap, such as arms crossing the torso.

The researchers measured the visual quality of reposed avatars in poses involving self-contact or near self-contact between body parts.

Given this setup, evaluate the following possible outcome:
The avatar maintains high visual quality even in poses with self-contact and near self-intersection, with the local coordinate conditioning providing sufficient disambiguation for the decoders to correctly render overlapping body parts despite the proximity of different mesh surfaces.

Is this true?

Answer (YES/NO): NO